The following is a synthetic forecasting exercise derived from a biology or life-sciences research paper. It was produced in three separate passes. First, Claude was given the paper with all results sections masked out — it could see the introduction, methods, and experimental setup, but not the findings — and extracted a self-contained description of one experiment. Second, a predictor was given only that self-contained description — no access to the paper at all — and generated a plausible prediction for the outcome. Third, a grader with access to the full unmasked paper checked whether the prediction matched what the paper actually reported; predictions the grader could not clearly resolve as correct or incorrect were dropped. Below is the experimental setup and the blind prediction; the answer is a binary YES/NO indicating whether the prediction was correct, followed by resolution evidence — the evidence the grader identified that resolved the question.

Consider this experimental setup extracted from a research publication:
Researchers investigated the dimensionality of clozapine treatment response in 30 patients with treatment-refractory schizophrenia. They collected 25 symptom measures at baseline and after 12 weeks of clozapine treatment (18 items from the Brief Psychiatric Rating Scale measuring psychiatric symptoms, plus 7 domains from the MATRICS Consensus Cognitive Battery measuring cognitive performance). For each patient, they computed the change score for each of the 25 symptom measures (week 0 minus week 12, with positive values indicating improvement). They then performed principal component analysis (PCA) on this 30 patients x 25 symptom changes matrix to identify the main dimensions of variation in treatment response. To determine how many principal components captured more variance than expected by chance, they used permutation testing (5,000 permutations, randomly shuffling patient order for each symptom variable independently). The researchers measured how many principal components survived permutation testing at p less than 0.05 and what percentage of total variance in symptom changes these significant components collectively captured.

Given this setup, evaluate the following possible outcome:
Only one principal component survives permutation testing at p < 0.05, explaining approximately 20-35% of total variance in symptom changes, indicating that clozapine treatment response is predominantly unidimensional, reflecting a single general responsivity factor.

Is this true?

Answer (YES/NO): NO